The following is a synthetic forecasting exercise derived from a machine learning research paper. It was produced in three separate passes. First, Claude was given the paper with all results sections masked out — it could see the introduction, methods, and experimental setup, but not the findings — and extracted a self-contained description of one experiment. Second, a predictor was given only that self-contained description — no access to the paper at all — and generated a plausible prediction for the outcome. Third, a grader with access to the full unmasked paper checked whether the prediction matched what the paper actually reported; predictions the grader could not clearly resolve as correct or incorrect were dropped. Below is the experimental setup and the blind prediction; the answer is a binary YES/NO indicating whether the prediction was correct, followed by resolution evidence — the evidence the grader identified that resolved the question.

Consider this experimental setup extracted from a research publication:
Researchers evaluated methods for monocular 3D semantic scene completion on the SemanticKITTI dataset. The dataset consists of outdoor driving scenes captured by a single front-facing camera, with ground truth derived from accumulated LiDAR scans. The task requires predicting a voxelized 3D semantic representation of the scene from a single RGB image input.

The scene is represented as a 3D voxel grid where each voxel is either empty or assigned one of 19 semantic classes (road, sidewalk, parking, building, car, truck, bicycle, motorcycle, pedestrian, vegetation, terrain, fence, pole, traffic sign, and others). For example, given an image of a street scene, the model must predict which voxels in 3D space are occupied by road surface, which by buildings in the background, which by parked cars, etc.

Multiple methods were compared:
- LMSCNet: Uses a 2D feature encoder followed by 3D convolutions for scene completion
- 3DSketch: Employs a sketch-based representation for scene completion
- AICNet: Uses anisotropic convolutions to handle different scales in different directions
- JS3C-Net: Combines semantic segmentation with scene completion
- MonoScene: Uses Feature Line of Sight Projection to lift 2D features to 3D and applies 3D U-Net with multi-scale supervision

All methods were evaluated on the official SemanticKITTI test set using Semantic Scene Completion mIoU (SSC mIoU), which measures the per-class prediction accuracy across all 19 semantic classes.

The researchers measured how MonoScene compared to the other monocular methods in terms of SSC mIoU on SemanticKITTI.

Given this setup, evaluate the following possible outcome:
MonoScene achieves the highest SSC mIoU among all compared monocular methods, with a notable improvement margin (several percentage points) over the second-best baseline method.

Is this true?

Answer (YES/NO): NO